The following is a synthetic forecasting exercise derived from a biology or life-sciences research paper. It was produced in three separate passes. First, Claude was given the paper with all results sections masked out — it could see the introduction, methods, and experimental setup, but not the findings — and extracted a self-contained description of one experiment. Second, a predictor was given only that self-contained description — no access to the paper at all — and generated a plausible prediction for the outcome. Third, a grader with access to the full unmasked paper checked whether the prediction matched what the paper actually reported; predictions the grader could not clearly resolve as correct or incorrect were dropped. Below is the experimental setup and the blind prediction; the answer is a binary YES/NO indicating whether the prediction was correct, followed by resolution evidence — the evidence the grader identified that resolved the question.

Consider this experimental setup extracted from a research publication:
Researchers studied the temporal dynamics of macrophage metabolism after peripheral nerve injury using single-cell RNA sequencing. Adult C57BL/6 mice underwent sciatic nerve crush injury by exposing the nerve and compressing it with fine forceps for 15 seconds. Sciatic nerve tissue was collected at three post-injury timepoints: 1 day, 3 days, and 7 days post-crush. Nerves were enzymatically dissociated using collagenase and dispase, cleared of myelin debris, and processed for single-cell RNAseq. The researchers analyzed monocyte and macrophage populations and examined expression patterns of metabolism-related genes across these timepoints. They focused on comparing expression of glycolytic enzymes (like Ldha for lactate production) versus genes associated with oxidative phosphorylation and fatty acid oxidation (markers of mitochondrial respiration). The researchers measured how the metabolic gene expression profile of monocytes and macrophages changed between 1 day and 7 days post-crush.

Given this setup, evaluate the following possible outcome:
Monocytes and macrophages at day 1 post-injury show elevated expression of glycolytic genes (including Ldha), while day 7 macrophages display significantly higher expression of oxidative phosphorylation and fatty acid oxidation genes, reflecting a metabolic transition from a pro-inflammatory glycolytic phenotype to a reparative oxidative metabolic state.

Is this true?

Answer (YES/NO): YES